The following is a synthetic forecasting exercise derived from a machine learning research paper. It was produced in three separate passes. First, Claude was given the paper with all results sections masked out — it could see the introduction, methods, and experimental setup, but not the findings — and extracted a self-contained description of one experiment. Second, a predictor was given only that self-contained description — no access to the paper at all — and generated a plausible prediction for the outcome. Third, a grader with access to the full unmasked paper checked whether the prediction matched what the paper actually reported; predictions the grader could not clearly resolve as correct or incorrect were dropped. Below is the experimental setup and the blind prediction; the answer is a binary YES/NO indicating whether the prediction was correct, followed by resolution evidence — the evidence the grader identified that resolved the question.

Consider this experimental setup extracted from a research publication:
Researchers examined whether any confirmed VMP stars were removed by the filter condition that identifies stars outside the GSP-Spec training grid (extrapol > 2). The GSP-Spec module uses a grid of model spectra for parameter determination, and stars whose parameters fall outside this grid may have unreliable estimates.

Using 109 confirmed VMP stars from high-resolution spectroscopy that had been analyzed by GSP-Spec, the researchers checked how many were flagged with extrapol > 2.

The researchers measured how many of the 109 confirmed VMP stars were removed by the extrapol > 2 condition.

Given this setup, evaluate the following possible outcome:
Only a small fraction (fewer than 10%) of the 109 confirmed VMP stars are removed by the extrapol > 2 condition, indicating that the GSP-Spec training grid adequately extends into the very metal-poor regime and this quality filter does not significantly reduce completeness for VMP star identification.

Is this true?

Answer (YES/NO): YES